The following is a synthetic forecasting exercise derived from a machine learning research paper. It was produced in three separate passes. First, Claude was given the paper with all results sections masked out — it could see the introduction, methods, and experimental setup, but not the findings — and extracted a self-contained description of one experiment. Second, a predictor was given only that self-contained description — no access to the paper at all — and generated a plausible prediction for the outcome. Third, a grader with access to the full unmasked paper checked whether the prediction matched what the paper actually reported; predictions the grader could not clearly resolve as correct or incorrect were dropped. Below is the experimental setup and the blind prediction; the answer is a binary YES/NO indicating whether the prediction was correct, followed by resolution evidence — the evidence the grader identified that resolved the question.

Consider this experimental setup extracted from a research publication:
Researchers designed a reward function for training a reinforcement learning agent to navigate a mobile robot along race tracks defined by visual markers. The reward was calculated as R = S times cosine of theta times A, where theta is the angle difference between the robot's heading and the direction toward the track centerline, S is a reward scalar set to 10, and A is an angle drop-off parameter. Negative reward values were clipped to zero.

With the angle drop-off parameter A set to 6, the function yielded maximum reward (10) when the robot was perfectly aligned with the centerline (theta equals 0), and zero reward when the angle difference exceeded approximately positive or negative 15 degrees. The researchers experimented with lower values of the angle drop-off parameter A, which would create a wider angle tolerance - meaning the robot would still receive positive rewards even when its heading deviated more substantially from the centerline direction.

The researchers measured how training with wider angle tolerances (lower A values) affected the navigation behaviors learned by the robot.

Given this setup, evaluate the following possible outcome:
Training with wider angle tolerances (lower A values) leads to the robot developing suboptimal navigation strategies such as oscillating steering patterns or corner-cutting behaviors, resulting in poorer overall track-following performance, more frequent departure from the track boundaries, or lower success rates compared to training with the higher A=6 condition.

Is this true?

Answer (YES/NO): YES